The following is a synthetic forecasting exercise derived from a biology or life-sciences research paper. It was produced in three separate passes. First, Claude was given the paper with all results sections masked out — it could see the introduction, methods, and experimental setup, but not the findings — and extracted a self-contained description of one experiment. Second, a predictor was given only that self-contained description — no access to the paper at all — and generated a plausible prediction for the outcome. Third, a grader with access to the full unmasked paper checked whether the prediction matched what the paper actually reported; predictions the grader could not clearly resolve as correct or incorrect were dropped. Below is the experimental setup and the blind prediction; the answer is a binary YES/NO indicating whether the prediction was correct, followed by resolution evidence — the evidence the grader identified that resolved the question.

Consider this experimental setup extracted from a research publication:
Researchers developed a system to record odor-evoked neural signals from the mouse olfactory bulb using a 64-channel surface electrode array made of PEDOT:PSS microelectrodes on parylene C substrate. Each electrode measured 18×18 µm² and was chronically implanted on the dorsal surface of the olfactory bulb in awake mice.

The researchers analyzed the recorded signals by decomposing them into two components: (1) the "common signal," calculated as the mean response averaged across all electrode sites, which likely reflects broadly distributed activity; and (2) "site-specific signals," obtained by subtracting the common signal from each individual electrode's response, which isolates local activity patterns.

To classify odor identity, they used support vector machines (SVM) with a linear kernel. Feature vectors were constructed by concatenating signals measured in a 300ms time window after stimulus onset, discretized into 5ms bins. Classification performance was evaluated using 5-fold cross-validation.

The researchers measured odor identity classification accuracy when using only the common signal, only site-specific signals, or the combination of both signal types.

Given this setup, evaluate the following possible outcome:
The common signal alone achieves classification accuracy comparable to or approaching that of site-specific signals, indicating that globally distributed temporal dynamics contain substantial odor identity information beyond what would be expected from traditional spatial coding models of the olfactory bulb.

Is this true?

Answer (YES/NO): YES